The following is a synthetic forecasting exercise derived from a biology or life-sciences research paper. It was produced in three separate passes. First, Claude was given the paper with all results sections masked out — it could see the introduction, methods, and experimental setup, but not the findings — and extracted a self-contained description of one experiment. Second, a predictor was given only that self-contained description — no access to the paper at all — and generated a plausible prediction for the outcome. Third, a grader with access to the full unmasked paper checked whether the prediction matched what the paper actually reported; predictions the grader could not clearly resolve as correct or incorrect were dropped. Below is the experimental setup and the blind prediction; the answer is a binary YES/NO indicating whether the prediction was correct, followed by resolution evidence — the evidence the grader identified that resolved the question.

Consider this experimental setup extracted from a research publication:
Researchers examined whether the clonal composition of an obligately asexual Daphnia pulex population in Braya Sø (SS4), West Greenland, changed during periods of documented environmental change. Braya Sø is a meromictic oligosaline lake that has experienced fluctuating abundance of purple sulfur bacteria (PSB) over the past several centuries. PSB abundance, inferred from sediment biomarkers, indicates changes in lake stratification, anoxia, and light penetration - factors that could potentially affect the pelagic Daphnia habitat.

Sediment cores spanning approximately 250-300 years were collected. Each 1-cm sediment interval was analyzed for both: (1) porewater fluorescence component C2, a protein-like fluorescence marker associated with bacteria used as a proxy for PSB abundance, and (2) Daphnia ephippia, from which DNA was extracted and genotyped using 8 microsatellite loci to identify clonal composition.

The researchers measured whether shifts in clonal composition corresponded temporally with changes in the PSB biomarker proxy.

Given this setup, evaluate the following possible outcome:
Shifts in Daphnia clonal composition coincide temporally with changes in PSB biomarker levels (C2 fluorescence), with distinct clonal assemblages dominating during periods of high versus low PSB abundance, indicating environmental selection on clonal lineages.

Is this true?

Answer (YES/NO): NO